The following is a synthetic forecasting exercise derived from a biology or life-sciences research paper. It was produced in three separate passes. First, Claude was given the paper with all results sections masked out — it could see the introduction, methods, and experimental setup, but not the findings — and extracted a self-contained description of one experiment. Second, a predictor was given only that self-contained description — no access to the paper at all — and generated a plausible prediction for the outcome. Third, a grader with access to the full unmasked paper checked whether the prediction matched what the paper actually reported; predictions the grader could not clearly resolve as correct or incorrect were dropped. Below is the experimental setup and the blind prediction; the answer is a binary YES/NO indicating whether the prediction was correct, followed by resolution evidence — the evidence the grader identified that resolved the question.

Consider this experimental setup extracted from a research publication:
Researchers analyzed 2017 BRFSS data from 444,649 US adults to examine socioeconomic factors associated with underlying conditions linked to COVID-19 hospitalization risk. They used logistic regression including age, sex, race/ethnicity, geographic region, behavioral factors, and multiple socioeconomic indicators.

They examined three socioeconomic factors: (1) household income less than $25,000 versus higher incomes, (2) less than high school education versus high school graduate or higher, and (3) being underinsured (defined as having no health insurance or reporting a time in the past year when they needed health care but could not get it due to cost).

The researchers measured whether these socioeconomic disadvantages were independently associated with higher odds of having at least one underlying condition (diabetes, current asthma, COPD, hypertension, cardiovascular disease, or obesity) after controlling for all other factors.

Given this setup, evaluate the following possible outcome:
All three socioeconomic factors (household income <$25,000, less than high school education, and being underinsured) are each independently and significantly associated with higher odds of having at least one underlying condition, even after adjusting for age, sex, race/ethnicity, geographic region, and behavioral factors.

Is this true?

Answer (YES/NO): YES